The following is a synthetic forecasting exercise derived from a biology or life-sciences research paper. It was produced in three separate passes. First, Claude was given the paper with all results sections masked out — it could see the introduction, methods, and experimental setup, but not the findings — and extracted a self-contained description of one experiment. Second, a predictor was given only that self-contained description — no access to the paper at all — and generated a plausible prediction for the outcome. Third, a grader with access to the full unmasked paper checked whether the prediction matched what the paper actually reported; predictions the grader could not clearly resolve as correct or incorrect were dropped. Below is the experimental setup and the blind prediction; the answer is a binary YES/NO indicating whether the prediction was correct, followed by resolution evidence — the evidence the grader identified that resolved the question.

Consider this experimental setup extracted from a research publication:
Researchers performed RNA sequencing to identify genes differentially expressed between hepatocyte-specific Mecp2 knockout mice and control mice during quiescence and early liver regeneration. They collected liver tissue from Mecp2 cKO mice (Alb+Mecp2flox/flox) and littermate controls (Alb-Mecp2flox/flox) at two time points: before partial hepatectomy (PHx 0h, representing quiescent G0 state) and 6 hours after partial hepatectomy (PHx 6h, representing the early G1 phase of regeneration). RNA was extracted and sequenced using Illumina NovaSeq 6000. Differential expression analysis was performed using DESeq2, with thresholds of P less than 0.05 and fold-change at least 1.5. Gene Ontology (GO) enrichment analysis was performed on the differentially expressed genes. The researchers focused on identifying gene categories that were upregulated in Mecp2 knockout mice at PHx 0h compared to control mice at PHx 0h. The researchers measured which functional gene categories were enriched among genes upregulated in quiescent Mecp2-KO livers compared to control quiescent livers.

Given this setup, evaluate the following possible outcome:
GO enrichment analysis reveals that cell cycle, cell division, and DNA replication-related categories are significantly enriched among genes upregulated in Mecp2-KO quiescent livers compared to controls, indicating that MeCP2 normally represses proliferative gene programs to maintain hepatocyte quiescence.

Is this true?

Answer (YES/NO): NO